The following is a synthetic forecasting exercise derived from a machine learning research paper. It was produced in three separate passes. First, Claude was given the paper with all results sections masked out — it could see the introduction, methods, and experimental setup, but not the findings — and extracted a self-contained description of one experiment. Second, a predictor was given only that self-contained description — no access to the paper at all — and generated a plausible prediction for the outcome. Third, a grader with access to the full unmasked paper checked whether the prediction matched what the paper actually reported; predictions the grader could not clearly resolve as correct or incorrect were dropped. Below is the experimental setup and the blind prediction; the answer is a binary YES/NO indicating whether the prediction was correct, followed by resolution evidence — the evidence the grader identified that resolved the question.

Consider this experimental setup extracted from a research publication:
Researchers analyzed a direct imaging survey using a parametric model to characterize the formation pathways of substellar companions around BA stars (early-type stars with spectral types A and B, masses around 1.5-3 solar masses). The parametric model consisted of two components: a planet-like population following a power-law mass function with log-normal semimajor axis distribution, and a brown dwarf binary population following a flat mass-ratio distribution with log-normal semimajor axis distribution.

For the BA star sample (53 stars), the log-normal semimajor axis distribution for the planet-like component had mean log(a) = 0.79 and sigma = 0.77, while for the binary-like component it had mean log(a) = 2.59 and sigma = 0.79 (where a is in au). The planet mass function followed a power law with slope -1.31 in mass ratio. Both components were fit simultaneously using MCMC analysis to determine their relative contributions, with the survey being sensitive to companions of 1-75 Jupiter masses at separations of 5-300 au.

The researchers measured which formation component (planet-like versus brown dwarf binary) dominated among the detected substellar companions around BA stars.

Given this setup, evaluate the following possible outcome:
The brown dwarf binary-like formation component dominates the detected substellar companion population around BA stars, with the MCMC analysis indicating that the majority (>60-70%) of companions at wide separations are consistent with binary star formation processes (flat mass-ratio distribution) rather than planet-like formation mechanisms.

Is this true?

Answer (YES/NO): NO